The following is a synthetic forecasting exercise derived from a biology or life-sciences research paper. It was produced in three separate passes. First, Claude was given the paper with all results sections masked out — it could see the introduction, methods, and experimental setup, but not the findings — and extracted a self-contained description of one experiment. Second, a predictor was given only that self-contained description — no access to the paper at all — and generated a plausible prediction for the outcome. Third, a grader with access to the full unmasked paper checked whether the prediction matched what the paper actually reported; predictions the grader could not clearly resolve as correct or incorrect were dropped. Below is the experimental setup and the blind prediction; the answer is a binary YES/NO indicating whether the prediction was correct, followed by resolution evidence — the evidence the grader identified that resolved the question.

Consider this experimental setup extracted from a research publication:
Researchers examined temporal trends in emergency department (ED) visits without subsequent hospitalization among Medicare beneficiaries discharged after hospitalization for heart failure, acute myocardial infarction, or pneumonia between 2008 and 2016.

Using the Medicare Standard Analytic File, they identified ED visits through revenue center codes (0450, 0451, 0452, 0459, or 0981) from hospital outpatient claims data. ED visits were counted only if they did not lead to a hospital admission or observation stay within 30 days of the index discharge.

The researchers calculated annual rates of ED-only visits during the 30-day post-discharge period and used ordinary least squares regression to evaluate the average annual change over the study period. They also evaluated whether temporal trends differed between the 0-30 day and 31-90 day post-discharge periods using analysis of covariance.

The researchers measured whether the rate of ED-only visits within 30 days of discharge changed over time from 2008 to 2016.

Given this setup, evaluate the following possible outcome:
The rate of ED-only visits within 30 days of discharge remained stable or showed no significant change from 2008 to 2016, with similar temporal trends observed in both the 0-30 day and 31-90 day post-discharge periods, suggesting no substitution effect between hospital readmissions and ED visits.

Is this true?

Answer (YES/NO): NO